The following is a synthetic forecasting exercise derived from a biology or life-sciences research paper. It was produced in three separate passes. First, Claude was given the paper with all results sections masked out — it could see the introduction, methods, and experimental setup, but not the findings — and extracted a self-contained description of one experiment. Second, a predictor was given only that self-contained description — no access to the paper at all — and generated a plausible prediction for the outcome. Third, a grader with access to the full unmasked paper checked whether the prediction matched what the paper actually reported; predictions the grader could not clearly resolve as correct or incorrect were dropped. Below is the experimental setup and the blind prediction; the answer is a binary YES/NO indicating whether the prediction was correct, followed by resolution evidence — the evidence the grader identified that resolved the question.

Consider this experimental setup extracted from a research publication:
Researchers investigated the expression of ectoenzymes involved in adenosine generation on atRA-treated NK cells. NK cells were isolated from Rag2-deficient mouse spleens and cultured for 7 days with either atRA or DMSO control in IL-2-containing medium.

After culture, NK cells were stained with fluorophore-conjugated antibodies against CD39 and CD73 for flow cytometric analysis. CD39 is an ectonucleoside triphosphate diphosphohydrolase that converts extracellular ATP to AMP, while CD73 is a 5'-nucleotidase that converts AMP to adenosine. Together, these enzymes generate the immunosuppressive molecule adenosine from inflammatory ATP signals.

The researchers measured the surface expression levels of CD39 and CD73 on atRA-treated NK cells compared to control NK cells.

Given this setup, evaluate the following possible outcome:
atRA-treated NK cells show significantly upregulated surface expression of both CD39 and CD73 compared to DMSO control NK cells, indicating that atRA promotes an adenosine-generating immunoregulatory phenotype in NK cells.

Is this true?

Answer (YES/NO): YES